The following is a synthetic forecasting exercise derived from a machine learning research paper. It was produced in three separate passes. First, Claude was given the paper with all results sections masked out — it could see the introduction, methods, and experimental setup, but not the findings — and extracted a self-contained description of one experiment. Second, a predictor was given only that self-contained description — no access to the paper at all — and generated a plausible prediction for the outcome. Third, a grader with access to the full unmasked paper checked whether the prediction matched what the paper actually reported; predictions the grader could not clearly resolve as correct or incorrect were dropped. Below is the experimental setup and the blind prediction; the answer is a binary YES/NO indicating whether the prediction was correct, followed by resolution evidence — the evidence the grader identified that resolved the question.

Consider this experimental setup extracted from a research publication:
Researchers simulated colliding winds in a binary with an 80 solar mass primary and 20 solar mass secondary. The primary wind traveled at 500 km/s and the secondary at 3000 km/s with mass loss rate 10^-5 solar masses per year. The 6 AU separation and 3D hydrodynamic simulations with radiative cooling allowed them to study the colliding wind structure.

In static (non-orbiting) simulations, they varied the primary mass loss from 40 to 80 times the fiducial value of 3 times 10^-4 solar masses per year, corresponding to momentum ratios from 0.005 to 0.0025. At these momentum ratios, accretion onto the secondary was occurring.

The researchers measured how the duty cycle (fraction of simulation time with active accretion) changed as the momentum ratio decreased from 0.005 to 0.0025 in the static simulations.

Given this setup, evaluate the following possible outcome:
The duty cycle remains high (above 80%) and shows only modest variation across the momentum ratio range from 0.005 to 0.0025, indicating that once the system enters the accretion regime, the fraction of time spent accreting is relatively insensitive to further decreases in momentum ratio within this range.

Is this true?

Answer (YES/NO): NO